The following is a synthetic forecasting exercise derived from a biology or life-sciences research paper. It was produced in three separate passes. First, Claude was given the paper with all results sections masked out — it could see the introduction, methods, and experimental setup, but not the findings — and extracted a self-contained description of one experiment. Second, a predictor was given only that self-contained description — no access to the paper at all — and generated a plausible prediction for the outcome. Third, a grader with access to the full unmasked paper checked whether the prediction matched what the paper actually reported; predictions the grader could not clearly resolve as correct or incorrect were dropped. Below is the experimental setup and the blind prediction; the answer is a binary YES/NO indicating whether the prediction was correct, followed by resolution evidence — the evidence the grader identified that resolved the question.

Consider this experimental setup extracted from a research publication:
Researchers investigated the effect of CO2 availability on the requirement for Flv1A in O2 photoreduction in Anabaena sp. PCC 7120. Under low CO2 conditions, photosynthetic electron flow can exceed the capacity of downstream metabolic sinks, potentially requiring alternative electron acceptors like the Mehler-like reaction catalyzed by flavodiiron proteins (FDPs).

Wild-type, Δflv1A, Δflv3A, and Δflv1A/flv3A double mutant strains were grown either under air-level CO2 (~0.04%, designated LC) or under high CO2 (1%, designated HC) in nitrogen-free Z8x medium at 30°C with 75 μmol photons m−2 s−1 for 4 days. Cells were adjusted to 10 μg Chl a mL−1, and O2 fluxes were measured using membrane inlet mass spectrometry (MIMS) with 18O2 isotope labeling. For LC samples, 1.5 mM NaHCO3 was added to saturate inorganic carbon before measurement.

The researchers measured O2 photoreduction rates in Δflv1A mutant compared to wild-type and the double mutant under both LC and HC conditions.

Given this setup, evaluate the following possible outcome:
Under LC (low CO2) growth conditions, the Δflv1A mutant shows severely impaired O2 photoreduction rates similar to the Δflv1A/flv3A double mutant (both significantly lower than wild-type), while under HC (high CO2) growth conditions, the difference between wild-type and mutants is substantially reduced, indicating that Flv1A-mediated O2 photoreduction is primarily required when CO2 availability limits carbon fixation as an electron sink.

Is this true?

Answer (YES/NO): NO